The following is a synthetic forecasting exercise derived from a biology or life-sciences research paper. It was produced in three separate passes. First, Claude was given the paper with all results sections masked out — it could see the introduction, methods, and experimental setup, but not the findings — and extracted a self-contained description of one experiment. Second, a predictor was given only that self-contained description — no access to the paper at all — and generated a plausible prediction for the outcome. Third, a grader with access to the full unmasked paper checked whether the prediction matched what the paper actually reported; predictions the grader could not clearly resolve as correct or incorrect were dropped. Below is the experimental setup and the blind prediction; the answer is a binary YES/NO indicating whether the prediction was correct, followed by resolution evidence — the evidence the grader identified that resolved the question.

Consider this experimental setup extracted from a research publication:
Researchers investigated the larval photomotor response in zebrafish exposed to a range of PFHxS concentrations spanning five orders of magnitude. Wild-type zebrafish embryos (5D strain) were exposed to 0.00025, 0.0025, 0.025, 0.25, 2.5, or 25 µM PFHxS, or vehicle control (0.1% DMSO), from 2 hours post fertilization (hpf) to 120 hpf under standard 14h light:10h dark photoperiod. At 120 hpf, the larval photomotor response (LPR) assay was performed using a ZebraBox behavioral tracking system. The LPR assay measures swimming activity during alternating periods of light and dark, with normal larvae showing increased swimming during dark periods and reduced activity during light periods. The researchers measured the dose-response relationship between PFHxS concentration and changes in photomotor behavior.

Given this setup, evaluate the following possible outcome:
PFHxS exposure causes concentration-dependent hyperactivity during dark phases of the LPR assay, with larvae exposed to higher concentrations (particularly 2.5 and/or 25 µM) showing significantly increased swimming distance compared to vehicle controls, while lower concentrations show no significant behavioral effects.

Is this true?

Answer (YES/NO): NO